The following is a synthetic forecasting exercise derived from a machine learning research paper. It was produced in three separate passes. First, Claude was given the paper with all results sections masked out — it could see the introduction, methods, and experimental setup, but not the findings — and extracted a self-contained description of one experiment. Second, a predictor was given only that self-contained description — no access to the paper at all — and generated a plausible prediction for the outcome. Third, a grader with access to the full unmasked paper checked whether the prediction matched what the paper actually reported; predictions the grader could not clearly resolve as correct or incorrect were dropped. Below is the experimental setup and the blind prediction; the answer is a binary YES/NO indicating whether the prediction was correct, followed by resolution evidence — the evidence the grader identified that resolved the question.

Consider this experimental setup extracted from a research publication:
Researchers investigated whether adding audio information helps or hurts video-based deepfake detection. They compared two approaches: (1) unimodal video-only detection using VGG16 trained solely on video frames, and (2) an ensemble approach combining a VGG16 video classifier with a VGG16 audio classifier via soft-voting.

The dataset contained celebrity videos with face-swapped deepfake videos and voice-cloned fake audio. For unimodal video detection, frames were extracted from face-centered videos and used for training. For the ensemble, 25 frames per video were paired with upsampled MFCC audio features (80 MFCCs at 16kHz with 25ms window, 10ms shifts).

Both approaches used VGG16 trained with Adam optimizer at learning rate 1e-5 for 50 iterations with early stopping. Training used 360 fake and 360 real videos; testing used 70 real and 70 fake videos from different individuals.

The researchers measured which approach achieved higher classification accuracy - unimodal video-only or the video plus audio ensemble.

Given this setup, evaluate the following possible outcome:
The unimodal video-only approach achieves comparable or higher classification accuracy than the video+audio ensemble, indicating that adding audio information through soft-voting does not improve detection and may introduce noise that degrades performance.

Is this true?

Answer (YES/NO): YES